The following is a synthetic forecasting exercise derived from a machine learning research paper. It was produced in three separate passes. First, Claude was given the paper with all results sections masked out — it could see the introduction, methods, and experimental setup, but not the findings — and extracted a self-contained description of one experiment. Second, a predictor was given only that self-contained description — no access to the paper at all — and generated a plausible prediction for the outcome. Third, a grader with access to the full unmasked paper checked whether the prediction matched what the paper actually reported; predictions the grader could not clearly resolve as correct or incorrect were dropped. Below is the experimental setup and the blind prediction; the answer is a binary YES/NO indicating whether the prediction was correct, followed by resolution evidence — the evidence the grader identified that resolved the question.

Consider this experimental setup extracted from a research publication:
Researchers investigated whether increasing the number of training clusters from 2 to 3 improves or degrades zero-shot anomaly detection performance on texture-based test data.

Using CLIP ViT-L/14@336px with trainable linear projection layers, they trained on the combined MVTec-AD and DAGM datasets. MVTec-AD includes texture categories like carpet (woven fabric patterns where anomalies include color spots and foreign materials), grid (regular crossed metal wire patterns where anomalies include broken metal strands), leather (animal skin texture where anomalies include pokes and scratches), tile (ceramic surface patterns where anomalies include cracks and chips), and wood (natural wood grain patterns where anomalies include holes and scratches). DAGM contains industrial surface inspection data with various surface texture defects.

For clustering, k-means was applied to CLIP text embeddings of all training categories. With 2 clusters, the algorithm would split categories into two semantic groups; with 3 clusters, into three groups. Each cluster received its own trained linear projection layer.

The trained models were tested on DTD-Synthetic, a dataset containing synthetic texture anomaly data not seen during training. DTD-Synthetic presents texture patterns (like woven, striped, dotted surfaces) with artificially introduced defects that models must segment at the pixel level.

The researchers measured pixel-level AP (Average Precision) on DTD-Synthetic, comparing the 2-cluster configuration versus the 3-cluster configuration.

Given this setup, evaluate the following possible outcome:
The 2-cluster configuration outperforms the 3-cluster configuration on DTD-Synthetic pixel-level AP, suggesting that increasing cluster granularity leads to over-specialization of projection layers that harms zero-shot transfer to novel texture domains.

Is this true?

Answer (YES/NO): NO